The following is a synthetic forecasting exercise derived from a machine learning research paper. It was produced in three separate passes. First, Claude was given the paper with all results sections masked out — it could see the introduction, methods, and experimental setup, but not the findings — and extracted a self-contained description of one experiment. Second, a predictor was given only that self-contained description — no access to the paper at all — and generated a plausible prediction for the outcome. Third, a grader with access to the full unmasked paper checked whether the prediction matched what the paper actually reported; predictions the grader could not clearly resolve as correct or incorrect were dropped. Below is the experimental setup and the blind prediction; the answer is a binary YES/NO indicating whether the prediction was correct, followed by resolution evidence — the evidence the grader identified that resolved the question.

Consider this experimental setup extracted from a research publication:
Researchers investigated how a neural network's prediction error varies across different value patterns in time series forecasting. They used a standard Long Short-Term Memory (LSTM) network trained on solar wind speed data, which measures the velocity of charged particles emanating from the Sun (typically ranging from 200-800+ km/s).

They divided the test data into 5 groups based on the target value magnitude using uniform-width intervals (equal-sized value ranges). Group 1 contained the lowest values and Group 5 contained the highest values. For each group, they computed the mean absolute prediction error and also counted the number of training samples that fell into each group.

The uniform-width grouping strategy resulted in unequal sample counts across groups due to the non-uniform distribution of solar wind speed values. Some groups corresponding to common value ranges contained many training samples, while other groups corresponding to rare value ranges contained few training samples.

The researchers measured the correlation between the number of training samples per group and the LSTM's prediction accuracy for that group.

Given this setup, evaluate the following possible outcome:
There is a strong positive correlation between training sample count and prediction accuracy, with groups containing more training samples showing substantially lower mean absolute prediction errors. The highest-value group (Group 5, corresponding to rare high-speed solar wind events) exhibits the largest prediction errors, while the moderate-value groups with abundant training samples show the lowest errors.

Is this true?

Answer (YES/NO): YES